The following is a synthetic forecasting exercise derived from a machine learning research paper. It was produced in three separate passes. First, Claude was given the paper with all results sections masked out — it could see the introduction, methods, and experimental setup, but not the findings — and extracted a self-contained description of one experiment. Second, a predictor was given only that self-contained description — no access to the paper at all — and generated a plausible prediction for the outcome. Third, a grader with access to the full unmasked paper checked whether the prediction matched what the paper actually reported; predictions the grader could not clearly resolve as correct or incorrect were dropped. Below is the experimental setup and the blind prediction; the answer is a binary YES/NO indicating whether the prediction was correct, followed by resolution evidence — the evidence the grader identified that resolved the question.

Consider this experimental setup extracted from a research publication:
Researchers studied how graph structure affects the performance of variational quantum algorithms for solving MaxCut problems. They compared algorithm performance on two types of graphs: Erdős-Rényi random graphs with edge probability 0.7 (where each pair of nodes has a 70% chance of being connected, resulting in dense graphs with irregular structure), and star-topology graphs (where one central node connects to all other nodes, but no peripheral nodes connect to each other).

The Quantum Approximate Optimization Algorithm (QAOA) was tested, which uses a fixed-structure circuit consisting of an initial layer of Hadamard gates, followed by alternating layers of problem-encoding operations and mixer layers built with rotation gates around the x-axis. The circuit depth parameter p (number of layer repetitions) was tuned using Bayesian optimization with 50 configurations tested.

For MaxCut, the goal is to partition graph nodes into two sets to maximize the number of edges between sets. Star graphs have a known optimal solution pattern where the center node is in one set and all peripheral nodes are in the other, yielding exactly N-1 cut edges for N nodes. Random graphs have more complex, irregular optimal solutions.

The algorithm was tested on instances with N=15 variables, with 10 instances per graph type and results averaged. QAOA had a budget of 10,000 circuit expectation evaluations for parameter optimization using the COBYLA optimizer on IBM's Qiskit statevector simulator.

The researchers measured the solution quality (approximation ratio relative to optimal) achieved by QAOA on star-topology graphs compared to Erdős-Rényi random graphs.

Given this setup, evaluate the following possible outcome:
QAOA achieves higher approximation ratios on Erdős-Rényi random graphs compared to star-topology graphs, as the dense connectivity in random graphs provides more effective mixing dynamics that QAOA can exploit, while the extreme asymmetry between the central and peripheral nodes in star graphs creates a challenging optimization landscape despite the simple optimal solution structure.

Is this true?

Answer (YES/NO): NO